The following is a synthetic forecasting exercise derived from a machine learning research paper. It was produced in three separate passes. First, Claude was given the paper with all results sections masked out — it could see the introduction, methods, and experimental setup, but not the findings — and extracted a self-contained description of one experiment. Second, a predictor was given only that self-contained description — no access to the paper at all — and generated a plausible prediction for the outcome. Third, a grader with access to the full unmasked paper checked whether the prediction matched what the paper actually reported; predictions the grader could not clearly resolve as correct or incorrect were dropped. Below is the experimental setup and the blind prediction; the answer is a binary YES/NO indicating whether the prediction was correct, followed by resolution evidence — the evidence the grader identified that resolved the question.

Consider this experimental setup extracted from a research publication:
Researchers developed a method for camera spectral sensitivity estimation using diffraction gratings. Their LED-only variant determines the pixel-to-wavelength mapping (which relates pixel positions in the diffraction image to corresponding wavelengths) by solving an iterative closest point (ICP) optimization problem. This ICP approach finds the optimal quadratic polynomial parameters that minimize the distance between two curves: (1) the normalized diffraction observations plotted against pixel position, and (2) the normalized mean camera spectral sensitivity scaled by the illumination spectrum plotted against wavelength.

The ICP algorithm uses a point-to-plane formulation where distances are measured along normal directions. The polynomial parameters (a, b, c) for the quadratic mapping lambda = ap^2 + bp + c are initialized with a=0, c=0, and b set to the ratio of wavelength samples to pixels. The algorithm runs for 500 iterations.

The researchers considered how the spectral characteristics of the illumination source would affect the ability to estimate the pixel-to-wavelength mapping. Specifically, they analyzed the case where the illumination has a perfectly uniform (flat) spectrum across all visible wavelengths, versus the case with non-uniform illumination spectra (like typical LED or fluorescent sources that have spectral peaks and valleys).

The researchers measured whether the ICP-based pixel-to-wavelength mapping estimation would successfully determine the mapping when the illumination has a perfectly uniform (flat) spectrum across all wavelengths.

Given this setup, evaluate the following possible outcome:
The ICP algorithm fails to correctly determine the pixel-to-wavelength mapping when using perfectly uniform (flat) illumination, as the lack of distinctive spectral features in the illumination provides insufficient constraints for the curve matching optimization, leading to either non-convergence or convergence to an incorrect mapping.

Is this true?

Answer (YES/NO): YES